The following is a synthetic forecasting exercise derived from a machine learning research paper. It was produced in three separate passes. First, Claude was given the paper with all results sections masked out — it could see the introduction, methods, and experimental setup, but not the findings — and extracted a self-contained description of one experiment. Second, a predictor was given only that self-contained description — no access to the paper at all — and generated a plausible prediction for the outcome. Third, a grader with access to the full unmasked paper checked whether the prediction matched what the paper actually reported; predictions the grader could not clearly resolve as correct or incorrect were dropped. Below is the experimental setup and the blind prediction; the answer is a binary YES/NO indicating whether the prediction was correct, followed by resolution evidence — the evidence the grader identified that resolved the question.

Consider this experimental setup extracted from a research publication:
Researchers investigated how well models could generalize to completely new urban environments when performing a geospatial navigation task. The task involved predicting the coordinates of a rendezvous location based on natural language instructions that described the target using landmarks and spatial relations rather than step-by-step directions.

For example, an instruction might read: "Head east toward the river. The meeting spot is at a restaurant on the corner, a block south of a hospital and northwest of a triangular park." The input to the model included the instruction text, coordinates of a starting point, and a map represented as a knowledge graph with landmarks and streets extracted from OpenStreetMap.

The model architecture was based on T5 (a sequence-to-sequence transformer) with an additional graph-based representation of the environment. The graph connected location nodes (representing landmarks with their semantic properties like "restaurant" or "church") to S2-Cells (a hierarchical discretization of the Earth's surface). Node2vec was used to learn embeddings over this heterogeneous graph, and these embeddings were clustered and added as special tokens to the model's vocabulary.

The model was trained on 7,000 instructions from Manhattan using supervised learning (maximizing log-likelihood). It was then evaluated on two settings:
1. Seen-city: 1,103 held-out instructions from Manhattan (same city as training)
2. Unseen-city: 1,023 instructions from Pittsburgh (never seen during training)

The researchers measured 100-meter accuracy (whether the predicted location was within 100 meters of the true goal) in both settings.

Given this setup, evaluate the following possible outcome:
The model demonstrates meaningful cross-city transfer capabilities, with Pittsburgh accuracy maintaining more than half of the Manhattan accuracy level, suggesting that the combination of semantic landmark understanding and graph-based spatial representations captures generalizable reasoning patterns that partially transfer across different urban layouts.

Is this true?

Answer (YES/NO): NO